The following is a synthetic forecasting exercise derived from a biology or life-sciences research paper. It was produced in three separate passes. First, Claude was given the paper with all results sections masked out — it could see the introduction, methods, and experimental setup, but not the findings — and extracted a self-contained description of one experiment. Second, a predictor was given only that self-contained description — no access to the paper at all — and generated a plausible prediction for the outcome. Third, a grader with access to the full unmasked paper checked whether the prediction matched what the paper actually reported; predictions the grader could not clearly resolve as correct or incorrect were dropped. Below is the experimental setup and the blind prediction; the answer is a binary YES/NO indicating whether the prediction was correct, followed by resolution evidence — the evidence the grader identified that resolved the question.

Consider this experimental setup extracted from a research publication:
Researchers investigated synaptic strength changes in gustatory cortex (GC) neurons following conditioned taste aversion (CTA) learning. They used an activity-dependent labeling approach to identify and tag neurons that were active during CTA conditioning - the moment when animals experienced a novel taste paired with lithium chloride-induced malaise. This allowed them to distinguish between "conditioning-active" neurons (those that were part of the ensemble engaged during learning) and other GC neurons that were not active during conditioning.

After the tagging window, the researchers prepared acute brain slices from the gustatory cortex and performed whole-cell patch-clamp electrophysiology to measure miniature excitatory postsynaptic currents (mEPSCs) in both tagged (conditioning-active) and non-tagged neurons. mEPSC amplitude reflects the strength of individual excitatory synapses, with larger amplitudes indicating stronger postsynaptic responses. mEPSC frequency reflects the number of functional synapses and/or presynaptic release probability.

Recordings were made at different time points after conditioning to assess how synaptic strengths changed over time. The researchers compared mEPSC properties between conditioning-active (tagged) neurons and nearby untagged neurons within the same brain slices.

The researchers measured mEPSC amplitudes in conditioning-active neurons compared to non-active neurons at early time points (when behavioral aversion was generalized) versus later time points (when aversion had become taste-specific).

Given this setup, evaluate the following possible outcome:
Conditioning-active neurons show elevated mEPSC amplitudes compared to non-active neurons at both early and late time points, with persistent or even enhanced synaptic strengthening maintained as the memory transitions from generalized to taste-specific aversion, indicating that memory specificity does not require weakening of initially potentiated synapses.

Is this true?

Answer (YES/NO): NO